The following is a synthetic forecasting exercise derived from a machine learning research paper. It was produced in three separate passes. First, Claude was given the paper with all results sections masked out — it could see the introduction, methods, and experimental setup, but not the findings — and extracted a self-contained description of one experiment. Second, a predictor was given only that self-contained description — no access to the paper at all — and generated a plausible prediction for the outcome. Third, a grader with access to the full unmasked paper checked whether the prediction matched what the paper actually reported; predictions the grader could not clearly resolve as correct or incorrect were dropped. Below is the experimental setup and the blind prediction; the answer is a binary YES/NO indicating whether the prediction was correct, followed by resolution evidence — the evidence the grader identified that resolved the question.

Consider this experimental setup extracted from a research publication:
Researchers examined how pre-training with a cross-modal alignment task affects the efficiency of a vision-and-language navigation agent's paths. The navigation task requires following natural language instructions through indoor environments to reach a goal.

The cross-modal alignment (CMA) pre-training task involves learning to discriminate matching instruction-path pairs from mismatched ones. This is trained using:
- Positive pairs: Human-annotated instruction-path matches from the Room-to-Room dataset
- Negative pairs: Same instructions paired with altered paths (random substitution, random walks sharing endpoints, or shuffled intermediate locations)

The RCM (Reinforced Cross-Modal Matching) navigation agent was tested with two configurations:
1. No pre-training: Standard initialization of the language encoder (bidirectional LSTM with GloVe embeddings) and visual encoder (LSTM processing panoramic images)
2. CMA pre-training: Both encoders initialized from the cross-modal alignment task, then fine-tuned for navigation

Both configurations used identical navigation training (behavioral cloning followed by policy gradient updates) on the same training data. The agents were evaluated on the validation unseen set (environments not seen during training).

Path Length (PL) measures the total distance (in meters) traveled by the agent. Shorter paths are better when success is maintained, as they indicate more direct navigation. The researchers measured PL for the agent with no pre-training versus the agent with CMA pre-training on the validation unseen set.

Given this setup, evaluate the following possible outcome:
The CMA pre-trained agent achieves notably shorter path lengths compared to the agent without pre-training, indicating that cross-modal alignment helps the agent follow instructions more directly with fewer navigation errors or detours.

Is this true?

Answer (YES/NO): YES